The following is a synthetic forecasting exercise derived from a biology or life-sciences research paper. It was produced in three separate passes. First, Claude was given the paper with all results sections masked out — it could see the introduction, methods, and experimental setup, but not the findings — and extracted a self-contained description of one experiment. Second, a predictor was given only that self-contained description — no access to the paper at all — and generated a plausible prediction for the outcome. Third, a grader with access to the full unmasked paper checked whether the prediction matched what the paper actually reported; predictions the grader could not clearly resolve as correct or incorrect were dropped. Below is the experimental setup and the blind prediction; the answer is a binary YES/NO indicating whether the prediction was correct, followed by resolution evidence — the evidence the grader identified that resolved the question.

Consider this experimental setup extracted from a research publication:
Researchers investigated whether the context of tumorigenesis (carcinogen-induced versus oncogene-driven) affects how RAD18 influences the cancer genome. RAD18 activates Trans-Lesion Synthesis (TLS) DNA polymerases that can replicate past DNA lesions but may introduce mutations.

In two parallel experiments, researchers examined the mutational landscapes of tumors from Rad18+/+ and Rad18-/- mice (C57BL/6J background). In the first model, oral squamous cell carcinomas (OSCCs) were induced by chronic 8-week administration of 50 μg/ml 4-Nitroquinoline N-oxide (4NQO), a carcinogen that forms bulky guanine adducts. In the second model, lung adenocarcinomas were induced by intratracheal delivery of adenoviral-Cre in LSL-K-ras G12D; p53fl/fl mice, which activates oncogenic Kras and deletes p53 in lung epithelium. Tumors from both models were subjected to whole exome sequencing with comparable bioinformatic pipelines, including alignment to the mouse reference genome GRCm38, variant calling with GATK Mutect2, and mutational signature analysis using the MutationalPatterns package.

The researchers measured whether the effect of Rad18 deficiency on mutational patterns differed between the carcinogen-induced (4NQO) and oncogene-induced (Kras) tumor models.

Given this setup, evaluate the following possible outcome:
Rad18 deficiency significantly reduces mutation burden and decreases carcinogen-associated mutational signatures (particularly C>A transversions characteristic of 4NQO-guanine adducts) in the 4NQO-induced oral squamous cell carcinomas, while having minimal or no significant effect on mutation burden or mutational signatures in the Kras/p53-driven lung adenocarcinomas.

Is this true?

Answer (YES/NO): NO